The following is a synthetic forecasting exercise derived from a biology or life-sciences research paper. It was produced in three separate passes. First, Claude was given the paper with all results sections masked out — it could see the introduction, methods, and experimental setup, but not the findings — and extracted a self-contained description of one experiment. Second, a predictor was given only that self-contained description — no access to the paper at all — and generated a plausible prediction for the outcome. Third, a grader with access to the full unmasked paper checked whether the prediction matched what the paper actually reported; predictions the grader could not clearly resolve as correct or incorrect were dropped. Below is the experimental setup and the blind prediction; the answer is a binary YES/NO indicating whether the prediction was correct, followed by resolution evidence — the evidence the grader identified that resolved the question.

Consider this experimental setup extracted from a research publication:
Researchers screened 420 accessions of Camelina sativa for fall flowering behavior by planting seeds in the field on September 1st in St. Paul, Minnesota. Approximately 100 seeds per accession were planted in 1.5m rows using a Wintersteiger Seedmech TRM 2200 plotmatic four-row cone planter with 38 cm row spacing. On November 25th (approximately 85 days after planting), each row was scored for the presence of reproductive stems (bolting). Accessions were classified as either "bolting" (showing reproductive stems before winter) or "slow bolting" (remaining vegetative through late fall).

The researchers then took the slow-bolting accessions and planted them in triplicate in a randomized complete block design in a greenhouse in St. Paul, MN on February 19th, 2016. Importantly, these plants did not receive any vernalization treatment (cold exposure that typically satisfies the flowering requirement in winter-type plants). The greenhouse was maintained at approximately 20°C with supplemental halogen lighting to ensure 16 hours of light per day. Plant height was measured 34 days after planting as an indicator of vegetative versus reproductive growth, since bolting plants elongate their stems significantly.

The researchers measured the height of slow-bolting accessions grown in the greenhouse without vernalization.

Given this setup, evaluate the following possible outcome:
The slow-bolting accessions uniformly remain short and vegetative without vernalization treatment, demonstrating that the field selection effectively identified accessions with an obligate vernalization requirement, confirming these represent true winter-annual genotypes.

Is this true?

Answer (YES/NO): NO